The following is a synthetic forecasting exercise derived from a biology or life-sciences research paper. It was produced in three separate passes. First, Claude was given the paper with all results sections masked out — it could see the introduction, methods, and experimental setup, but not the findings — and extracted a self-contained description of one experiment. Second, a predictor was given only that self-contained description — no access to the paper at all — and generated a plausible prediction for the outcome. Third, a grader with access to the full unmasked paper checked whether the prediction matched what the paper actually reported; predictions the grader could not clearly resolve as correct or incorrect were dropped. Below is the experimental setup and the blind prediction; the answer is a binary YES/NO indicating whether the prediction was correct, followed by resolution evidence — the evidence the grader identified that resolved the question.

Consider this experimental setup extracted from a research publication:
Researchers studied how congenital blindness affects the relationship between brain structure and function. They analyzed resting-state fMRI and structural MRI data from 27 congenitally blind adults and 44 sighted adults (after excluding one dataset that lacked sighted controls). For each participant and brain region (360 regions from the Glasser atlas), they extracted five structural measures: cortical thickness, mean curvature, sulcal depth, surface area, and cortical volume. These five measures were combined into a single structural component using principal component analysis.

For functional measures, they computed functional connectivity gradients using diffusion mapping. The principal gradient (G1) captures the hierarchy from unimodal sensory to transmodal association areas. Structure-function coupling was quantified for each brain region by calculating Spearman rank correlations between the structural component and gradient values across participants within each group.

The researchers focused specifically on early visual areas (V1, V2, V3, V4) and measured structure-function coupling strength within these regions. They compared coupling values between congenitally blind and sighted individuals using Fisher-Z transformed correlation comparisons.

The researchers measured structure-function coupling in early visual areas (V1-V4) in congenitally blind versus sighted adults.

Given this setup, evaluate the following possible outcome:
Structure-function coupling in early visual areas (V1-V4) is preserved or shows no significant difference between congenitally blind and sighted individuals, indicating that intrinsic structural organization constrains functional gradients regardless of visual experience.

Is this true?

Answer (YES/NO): NO